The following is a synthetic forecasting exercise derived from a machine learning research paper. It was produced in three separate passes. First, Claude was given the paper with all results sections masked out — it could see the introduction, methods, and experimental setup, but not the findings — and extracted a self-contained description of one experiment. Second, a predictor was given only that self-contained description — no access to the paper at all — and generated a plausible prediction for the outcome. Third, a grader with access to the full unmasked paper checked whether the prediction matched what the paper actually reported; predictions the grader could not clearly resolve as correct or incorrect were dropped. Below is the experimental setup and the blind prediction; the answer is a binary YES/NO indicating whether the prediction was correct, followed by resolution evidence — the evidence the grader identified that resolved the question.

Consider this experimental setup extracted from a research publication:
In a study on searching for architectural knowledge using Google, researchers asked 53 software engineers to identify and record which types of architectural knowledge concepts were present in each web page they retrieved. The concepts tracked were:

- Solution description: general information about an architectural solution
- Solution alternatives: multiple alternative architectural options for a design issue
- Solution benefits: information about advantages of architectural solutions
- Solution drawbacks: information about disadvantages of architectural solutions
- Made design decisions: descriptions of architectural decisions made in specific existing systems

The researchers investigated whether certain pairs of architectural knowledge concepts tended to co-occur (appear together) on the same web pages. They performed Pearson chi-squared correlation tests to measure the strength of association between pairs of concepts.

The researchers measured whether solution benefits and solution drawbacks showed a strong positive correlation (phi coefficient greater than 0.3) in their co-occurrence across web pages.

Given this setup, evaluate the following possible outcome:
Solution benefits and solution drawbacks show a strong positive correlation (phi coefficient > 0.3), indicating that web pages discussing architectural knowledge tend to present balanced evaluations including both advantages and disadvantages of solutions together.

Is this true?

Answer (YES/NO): NO